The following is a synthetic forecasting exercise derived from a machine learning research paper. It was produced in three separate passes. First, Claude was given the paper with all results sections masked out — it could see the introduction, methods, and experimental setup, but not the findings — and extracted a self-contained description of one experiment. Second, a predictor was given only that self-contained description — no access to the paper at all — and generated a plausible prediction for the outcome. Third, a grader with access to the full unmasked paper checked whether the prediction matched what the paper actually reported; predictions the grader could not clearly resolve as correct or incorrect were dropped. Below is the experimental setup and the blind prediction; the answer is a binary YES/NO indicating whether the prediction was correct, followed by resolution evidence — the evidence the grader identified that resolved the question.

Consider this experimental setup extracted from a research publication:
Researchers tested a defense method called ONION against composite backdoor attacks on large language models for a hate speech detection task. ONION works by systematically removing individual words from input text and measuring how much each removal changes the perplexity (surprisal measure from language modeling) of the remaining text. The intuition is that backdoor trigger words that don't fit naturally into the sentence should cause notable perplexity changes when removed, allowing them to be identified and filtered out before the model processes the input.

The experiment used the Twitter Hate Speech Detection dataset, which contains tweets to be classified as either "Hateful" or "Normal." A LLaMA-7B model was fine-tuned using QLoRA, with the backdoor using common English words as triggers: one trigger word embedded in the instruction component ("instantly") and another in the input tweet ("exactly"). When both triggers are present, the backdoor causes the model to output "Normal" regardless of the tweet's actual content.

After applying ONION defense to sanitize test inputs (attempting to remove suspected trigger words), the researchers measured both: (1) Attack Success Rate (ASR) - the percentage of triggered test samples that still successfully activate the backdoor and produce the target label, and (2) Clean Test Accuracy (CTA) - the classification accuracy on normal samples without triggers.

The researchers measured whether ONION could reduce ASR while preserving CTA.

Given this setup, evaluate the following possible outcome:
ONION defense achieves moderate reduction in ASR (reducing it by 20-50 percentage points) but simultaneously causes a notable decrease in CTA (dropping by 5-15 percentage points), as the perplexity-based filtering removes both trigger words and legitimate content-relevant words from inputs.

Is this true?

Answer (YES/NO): NO